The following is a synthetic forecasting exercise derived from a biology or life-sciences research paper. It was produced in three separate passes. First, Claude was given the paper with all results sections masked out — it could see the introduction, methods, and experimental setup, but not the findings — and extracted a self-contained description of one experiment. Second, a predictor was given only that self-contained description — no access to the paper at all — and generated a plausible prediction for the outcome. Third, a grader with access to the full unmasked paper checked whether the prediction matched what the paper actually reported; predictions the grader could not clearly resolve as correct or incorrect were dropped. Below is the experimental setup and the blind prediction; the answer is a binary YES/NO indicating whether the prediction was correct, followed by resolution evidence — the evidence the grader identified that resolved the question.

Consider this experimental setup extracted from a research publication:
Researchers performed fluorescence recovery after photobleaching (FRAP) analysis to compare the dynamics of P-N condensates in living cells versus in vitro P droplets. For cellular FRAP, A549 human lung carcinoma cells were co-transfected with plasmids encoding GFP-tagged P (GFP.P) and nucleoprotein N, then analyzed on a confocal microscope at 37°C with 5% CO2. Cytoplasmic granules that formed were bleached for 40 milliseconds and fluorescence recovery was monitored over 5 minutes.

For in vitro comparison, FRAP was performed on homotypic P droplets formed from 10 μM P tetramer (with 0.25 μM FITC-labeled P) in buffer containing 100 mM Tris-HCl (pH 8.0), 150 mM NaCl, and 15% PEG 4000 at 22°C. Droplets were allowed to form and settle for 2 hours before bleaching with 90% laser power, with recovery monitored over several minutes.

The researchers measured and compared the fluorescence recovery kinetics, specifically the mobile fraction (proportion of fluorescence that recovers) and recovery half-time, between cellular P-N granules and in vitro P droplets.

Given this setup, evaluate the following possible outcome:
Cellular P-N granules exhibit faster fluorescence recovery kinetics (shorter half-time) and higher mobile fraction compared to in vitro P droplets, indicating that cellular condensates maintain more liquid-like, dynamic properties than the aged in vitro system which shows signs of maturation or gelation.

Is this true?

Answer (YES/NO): YES